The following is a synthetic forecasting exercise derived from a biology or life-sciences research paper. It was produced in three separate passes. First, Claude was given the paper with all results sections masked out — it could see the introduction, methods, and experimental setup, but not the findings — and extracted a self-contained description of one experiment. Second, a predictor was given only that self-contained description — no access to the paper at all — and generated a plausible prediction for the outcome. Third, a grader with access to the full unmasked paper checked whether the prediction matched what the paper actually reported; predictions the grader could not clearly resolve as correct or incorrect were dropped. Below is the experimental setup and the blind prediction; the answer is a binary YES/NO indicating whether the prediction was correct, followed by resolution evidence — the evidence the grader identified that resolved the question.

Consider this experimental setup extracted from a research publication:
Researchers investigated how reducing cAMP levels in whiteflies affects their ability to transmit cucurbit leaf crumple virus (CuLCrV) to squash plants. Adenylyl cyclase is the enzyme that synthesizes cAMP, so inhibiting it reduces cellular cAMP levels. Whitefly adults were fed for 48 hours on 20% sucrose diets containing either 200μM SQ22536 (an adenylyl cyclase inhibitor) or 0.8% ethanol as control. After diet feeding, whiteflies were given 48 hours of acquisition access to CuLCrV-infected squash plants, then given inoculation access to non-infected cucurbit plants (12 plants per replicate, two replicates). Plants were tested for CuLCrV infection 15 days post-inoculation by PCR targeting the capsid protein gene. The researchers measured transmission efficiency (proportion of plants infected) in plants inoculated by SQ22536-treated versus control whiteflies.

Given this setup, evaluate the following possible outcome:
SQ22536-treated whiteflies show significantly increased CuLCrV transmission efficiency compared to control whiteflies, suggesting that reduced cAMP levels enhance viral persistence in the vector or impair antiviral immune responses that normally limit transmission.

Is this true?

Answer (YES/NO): NO